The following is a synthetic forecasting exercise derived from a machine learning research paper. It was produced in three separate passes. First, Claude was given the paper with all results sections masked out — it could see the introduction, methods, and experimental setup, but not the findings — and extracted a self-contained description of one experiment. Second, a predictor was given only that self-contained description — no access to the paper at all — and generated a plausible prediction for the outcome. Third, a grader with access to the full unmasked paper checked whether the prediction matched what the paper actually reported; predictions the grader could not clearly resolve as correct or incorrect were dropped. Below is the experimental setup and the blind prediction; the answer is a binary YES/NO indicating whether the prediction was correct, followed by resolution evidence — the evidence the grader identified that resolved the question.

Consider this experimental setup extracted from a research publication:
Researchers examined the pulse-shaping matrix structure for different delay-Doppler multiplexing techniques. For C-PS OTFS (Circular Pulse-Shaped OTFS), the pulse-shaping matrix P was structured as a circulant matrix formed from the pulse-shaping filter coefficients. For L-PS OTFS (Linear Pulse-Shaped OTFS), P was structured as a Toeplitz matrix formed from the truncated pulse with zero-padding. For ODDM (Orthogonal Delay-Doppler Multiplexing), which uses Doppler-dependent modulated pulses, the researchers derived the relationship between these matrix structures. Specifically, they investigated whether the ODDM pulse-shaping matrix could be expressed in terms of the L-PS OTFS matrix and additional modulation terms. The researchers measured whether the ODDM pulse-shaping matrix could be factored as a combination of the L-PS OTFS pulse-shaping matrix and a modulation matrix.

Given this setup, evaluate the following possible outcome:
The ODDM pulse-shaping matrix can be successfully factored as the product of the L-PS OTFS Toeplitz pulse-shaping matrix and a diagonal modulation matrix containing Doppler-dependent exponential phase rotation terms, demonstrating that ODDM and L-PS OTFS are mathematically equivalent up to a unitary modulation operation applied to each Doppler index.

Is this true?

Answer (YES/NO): NO